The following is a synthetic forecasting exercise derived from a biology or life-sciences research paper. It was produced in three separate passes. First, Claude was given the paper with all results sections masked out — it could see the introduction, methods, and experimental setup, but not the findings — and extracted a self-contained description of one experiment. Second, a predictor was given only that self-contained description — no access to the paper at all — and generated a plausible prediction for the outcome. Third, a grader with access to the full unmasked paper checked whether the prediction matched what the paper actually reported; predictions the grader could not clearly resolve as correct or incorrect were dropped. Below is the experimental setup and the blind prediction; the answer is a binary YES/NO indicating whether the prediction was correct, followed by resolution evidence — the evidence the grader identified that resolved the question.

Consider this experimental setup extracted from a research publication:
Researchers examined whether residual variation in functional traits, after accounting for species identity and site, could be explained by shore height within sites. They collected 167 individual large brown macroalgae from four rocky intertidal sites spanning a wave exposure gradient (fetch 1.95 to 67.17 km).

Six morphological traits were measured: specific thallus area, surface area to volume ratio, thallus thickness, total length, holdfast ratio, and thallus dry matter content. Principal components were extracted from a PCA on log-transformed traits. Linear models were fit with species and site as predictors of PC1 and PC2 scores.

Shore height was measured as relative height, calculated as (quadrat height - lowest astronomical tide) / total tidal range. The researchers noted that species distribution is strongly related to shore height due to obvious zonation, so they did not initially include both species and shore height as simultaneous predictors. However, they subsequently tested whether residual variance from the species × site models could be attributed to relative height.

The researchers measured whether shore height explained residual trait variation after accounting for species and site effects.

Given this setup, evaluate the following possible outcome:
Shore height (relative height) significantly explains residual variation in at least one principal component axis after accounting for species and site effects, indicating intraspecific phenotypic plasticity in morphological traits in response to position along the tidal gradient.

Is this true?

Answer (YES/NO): NO